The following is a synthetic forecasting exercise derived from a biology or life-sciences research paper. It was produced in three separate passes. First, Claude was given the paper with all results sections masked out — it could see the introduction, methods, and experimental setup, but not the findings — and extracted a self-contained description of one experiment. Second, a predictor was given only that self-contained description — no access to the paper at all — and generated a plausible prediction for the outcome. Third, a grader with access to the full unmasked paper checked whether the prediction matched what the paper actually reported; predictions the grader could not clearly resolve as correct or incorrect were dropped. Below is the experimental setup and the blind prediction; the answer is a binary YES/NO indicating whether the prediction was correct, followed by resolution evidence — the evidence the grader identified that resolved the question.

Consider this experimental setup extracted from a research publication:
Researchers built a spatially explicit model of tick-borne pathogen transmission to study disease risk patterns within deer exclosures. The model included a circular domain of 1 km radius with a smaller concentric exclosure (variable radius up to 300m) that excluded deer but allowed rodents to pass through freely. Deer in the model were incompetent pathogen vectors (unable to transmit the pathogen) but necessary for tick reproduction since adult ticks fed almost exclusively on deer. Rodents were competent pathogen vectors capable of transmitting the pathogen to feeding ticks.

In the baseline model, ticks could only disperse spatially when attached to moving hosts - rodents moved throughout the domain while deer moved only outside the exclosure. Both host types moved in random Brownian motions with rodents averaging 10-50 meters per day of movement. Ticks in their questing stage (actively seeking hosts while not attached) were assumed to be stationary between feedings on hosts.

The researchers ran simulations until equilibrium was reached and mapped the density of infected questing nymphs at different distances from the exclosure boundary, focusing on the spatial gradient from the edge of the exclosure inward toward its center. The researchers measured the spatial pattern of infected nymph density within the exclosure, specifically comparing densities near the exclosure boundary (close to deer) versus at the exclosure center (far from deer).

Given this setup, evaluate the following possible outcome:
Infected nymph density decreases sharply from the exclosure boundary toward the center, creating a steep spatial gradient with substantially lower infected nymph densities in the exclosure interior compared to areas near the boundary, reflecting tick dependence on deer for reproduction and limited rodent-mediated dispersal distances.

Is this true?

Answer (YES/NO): YES